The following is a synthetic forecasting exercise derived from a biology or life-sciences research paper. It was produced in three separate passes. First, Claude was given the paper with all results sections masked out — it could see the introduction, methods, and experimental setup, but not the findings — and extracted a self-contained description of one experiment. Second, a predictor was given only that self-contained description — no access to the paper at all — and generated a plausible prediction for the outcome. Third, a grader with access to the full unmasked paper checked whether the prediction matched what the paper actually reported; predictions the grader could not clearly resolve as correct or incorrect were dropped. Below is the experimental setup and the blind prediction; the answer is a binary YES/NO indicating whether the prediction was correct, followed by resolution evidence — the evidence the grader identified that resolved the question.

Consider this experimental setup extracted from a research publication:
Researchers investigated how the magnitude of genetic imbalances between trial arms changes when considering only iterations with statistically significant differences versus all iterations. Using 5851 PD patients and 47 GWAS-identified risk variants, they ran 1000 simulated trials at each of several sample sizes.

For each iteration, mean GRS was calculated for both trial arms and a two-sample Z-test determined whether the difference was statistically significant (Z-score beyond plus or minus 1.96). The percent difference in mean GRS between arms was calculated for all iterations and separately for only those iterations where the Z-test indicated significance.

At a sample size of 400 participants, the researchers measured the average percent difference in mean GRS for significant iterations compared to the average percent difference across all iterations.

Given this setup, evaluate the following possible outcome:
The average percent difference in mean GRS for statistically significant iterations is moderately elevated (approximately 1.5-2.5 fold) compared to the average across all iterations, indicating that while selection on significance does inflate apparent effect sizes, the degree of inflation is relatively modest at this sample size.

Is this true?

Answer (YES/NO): NO